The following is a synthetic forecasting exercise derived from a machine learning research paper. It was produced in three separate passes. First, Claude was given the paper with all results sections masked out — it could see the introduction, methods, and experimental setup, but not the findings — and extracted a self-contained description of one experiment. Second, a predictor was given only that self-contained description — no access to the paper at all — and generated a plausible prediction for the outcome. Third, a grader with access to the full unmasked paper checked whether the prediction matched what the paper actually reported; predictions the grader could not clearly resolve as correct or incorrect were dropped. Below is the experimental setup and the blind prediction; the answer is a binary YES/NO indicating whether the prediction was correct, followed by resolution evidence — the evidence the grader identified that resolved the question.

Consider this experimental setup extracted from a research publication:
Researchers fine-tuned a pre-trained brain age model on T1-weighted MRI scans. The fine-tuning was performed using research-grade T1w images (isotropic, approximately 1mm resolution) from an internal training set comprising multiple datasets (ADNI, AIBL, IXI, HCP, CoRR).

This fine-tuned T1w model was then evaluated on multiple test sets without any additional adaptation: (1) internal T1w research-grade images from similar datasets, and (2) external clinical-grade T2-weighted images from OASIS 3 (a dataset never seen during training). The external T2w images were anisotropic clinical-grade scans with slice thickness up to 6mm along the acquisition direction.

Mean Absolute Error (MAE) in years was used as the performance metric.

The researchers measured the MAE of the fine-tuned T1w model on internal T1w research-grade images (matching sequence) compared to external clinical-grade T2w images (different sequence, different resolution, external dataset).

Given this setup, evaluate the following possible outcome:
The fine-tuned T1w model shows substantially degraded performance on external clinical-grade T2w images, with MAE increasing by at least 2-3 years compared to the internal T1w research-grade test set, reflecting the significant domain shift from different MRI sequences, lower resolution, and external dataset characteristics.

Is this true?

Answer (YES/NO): YES